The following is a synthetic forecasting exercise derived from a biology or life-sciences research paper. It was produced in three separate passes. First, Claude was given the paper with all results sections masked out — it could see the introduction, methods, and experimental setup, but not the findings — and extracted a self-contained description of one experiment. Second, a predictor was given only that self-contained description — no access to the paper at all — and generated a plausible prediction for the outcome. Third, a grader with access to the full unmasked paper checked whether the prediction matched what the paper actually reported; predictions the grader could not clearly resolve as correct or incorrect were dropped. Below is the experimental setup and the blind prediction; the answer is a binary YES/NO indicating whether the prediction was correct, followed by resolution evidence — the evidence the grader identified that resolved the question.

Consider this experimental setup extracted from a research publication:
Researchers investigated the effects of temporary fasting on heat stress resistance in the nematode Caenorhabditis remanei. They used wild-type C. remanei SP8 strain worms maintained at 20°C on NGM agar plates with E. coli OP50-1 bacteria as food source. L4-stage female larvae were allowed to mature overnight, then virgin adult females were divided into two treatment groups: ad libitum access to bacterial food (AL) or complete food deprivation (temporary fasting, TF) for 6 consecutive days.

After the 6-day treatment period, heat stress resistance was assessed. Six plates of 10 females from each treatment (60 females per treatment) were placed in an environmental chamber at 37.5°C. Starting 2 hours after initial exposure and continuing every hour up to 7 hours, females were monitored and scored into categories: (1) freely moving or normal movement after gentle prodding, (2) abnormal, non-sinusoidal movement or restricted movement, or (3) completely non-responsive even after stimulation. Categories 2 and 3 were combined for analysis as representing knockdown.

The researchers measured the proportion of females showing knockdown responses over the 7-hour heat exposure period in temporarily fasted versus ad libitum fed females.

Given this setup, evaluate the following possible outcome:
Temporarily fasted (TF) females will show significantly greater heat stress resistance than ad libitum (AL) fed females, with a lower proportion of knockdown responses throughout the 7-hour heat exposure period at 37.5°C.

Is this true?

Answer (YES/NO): NO